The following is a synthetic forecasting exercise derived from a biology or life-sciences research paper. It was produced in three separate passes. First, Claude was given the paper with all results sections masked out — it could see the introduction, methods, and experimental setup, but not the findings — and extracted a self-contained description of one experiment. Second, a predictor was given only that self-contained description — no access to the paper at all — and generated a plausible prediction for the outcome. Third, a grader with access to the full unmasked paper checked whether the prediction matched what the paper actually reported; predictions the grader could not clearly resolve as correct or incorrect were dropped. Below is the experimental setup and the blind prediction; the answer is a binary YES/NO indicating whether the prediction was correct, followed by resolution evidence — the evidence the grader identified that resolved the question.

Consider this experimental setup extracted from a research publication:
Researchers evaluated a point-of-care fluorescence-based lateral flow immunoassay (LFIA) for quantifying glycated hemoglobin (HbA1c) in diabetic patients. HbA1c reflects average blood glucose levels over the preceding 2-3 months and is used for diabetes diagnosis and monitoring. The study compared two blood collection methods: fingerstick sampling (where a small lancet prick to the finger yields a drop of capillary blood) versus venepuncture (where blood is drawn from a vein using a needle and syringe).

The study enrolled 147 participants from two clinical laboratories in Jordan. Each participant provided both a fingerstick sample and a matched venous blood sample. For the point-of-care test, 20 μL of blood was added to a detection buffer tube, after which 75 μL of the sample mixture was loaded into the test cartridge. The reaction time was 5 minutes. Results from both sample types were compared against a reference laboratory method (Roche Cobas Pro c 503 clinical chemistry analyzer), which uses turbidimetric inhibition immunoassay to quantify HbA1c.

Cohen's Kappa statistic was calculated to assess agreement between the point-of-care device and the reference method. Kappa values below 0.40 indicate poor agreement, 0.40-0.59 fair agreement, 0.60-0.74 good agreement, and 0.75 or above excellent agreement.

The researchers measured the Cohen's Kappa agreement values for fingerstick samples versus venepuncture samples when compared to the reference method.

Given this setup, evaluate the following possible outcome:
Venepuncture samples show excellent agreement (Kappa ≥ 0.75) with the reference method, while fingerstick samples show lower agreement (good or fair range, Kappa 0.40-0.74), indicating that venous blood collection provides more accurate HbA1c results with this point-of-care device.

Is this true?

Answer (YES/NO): NO